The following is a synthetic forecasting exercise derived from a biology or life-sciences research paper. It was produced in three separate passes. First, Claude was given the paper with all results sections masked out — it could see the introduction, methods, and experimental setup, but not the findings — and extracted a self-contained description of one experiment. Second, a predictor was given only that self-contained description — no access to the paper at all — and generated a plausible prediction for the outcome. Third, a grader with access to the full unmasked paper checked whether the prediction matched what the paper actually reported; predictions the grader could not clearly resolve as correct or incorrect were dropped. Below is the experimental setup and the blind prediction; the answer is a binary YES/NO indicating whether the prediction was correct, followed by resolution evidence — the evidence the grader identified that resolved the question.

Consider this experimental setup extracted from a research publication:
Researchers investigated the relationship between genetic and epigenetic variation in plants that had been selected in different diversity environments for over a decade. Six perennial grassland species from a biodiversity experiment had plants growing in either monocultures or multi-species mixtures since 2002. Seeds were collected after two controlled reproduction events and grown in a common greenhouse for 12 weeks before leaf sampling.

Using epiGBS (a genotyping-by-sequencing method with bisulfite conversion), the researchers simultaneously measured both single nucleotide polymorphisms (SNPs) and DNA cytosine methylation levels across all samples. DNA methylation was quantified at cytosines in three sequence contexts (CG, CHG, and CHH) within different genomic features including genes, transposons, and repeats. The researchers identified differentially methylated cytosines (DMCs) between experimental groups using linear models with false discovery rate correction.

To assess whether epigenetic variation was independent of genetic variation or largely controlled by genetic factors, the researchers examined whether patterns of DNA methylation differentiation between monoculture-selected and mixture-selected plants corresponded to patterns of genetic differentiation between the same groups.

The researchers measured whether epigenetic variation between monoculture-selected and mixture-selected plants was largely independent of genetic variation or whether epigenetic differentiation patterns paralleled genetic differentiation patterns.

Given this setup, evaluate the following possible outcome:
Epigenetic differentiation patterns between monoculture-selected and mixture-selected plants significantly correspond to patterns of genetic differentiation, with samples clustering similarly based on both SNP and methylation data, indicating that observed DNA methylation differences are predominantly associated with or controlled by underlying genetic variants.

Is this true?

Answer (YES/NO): YES